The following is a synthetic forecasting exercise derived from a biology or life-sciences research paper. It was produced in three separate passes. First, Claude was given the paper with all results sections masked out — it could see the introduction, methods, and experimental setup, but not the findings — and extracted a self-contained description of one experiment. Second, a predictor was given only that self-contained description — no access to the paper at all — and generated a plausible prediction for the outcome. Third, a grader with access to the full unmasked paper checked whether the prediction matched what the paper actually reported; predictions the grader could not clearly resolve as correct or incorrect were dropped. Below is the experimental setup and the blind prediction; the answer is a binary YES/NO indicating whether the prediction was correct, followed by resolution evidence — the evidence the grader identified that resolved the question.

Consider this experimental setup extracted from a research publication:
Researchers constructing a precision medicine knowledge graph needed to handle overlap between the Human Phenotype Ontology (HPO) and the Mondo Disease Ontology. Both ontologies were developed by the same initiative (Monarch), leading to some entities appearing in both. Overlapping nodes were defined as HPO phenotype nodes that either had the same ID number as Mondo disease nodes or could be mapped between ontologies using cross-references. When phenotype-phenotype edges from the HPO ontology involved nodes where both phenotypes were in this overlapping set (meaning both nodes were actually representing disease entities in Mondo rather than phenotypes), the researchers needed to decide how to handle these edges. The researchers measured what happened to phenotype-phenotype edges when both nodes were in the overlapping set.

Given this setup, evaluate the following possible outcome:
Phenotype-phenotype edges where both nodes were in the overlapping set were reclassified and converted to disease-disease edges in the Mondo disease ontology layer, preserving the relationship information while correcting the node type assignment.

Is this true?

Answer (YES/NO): YES